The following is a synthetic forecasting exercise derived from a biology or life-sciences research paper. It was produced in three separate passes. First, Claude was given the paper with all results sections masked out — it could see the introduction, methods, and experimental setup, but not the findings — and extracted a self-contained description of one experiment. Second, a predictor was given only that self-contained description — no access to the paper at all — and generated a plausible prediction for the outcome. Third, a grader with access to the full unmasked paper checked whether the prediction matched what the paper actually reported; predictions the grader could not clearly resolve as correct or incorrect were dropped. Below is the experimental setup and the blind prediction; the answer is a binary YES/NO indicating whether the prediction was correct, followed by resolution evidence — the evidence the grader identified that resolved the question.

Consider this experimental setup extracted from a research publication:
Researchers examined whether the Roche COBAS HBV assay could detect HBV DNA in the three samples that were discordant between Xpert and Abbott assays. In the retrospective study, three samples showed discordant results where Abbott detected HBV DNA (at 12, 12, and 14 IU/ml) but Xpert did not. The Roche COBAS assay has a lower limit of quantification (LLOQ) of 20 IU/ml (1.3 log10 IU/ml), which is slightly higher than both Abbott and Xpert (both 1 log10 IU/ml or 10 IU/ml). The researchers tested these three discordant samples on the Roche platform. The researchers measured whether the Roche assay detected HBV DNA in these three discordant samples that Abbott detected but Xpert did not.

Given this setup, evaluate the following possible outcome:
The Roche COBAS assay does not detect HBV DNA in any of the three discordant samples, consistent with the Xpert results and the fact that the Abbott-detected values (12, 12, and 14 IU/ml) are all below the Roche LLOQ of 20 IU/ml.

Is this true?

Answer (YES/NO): NO